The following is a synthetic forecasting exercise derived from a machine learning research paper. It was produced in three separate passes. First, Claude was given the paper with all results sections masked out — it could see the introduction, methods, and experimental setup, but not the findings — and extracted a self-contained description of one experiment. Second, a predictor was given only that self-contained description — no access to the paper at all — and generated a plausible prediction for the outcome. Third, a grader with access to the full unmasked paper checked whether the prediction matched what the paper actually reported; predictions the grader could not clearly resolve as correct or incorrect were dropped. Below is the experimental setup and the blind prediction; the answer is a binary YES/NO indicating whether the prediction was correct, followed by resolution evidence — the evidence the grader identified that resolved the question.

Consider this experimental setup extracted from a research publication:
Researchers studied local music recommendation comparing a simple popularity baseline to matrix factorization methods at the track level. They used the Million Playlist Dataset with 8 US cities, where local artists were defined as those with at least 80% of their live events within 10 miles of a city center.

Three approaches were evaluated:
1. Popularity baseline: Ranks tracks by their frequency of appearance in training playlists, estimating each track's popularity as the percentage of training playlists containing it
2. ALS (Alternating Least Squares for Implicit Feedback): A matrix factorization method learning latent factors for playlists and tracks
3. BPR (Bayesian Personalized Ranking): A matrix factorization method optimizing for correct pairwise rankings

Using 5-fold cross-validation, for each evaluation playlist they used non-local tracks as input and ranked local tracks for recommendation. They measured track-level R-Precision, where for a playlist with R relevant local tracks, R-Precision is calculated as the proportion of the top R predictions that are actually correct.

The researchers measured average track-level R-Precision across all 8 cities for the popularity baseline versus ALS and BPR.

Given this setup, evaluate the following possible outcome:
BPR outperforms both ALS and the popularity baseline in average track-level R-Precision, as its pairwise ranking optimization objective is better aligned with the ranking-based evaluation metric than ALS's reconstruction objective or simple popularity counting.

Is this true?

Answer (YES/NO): NO